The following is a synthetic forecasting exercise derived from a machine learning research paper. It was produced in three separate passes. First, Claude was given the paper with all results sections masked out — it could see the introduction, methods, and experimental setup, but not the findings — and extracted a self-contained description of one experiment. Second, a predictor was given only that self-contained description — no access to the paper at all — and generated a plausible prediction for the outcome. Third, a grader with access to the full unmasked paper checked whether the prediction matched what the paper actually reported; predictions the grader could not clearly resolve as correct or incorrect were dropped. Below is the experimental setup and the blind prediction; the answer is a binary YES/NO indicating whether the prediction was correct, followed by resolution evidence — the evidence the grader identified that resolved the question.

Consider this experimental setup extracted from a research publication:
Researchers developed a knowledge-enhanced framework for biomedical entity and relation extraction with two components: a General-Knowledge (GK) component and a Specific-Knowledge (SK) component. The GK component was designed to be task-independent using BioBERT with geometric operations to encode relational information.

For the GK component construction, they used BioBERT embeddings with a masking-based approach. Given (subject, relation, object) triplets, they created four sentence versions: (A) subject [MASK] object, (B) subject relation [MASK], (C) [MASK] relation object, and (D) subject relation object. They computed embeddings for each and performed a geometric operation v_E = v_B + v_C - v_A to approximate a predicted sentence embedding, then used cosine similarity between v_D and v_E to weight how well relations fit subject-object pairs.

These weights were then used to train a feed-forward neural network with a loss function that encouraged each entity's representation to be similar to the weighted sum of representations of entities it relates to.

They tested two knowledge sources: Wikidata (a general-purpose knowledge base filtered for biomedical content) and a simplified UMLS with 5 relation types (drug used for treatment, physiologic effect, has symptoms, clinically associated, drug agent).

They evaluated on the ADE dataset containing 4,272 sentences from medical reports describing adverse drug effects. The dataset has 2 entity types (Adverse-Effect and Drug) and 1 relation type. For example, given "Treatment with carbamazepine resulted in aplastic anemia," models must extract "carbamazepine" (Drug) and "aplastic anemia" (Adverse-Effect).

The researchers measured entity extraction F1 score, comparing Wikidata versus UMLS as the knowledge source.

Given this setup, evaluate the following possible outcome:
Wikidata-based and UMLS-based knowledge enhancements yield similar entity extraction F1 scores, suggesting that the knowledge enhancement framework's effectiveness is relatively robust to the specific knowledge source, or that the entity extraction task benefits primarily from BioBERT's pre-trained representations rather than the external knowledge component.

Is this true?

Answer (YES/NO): YES